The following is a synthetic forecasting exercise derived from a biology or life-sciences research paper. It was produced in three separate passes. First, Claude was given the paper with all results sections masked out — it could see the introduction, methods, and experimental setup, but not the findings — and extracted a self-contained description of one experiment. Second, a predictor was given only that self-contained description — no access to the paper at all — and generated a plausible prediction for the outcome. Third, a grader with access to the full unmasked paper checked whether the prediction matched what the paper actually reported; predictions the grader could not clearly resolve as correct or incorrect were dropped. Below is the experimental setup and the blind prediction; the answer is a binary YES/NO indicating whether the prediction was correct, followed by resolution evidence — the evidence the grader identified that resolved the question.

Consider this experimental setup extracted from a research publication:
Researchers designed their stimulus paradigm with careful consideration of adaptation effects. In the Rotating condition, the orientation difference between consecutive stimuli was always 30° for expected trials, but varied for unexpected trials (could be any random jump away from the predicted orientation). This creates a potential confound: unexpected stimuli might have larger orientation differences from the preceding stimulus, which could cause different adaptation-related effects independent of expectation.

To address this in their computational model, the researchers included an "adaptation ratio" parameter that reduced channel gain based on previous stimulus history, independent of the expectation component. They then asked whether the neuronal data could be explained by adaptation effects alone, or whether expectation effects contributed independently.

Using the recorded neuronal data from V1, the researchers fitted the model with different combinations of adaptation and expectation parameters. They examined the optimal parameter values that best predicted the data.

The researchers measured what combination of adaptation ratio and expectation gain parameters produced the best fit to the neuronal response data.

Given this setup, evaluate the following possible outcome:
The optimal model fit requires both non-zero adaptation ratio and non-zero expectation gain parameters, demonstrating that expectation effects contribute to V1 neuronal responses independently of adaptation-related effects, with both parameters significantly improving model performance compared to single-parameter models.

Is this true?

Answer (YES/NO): YES